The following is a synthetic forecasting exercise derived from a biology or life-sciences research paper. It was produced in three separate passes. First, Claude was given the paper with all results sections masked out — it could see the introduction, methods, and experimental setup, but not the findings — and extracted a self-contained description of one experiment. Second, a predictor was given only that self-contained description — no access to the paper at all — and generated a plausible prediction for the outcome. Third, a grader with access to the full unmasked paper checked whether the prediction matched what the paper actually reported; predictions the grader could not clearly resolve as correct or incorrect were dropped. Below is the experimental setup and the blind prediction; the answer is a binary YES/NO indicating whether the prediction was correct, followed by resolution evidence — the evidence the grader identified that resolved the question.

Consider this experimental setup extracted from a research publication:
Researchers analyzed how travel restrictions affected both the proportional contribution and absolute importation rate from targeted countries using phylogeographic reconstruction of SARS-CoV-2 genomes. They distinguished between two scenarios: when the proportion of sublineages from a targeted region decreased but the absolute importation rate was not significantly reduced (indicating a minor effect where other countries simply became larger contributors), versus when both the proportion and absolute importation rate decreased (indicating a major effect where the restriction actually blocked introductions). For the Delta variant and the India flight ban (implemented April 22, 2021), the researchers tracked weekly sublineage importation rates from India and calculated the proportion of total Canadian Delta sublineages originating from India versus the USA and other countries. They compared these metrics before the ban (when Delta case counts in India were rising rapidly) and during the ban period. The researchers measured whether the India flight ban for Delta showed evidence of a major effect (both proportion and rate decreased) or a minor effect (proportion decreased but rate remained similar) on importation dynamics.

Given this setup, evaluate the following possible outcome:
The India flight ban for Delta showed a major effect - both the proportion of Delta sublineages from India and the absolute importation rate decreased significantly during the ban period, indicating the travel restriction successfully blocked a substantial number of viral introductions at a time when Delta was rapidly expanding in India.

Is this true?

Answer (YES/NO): YES